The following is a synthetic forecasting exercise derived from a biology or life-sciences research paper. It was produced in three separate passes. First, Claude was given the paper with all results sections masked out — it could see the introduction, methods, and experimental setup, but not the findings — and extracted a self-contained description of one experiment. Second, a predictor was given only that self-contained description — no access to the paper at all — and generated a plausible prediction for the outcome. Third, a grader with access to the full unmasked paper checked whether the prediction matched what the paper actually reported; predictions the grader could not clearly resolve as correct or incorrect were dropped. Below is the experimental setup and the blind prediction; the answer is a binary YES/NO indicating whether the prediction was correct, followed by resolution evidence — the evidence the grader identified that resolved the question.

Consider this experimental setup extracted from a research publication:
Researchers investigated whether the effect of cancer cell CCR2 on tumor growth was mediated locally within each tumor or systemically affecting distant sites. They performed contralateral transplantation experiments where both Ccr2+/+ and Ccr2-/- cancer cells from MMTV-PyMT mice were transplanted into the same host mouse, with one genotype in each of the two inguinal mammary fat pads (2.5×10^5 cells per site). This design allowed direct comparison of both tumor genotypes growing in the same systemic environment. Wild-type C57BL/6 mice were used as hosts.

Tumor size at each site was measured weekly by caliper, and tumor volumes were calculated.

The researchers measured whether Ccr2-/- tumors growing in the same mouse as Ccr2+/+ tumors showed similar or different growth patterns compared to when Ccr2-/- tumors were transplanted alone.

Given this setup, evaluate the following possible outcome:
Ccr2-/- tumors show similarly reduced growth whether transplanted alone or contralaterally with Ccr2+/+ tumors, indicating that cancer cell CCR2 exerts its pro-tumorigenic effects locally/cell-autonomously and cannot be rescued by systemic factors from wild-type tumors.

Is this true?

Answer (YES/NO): YES